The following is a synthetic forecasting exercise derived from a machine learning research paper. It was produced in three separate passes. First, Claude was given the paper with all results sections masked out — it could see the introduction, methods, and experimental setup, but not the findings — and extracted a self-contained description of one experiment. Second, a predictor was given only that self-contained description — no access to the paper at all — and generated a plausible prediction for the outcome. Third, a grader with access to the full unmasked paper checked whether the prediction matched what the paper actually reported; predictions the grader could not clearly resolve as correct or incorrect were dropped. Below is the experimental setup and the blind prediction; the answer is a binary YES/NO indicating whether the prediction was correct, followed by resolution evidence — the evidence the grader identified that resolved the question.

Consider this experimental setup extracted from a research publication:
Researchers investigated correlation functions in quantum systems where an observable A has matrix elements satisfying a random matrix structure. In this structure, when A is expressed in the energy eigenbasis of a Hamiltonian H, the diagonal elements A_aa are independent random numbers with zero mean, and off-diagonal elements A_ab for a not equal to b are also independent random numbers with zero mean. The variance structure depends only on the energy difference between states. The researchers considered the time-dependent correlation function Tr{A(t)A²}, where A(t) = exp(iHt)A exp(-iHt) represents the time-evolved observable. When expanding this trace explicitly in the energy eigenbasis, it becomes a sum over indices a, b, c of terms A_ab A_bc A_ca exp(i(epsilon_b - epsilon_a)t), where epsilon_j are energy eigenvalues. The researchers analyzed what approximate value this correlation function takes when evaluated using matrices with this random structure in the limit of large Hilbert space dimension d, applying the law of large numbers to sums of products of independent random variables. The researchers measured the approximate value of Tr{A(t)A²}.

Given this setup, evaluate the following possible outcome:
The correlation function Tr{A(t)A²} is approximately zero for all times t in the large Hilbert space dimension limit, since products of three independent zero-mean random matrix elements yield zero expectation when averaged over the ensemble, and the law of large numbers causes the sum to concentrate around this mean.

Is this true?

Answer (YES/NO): YES